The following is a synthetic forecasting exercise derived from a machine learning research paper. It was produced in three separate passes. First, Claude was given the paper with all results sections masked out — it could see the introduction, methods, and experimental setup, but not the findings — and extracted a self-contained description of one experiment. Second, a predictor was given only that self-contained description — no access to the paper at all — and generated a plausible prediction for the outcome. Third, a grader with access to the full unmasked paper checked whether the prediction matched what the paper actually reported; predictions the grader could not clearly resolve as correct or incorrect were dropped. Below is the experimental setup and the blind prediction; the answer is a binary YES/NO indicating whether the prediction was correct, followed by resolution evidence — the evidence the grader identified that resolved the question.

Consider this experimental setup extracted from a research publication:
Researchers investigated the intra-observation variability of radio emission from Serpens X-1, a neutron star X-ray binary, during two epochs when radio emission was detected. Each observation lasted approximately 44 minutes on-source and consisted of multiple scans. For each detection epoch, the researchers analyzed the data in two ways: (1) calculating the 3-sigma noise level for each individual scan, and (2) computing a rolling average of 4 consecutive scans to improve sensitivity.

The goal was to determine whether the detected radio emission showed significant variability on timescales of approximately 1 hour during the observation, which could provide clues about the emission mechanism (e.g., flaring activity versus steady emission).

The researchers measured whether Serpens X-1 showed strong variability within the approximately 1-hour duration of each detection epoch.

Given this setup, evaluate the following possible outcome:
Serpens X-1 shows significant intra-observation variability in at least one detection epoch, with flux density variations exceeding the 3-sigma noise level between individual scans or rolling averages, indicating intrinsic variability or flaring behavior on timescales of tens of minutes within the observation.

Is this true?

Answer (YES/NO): NO